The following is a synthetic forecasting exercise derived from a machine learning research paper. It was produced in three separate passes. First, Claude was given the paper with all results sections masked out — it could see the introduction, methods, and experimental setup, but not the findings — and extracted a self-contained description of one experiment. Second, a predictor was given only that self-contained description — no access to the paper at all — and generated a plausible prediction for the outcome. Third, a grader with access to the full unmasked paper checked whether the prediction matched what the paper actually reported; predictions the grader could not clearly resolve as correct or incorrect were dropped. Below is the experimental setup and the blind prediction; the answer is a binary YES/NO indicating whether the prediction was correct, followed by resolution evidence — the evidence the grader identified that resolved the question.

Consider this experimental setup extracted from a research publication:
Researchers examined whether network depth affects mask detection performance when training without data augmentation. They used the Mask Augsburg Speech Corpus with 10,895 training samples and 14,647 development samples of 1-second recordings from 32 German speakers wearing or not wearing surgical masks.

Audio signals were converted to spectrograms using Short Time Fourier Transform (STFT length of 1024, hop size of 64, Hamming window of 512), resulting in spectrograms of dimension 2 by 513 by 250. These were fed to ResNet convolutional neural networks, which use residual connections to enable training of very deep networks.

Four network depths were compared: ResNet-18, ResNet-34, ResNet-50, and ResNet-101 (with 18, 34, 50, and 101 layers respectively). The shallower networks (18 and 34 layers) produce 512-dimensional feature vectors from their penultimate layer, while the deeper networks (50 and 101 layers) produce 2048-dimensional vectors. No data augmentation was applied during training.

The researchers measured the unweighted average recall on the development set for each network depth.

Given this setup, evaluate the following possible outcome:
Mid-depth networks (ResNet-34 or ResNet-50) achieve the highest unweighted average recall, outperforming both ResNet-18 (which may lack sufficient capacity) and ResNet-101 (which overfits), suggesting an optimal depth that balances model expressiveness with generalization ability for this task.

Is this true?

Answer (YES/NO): NO